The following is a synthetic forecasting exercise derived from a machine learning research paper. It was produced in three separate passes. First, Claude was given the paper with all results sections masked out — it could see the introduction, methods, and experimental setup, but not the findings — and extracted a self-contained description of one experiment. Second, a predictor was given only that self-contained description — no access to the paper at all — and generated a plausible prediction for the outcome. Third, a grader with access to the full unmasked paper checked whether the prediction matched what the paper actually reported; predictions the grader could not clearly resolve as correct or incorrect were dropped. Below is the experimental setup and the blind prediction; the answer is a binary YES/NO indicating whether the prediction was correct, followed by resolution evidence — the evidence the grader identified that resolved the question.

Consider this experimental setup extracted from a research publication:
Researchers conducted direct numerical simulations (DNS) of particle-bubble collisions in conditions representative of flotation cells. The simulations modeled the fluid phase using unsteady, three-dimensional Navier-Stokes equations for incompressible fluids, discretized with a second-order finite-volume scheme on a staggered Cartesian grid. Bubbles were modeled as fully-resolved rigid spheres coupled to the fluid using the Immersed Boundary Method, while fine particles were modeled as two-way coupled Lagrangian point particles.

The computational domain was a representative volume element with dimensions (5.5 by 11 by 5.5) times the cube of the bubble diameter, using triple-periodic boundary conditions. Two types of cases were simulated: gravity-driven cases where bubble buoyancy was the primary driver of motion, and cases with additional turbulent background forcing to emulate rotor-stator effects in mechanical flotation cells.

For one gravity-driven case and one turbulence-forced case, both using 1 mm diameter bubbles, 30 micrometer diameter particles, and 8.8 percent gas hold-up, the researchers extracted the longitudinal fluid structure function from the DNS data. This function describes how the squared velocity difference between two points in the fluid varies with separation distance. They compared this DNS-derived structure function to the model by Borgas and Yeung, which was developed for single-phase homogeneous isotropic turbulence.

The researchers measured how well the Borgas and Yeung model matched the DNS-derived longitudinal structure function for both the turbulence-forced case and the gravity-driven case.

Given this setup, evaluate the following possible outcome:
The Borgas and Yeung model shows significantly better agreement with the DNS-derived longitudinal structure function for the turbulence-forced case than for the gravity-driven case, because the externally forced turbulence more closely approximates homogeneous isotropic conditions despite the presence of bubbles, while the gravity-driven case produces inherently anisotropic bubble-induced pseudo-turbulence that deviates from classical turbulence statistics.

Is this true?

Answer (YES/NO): YES